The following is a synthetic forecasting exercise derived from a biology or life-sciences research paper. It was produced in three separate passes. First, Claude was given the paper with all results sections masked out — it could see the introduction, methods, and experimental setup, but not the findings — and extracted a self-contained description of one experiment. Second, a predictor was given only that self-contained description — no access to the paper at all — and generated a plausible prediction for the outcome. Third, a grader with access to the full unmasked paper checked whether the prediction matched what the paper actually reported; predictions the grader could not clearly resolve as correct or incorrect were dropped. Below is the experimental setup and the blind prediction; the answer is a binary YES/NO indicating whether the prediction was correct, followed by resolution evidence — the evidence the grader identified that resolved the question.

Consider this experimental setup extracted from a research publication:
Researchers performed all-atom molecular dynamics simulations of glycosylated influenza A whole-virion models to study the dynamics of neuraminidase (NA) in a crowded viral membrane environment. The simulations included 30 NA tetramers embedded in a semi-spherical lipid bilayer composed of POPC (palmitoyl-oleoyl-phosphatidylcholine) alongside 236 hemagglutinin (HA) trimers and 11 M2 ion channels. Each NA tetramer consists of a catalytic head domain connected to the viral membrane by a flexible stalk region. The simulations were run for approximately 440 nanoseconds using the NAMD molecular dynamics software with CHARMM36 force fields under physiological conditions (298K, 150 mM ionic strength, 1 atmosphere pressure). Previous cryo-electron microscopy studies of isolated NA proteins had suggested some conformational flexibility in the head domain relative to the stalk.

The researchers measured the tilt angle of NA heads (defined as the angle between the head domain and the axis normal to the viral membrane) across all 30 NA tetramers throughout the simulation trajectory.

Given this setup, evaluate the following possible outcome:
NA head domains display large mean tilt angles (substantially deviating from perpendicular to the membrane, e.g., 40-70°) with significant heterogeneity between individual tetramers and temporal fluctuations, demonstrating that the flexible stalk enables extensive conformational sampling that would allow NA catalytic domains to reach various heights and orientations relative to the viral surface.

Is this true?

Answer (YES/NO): NO